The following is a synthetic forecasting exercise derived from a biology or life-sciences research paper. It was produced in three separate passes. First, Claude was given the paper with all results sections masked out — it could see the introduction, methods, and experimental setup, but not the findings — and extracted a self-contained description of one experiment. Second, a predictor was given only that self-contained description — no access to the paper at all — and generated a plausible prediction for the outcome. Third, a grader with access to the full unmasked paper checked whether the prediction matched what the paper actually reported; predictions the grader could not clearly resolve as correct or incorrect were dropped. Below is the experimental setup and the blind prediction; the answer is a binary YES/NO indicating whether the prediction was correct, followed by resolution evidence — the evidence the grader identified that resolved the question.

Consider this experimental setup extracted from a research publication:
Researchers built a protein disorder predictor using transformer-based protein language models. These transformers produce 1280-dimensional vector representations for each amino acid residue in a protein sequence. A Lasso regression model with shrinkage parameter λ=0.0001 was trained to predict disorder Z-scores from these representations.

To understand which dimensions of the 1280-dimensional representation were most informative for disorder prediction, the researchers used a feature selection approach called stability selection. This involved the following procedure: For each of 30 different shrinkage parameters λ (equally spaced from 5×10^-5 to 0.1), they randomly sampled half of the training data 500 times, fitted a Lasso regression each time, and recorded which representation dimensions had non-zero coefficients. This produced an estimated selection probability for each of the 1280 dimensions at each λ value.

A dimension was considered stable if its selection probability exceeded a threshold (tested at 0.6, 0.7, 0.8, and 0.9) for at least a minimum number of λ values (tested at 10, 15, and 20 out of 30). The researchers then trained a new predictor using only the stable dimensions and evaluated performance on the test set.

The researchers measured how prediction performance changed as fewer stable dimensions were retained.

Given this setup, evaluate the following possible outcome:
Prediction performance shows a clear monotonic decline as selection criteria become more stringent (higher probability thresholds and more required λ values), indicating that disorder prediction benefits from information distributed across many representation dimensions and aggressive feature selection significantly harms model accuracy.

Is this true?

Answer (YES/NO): NO